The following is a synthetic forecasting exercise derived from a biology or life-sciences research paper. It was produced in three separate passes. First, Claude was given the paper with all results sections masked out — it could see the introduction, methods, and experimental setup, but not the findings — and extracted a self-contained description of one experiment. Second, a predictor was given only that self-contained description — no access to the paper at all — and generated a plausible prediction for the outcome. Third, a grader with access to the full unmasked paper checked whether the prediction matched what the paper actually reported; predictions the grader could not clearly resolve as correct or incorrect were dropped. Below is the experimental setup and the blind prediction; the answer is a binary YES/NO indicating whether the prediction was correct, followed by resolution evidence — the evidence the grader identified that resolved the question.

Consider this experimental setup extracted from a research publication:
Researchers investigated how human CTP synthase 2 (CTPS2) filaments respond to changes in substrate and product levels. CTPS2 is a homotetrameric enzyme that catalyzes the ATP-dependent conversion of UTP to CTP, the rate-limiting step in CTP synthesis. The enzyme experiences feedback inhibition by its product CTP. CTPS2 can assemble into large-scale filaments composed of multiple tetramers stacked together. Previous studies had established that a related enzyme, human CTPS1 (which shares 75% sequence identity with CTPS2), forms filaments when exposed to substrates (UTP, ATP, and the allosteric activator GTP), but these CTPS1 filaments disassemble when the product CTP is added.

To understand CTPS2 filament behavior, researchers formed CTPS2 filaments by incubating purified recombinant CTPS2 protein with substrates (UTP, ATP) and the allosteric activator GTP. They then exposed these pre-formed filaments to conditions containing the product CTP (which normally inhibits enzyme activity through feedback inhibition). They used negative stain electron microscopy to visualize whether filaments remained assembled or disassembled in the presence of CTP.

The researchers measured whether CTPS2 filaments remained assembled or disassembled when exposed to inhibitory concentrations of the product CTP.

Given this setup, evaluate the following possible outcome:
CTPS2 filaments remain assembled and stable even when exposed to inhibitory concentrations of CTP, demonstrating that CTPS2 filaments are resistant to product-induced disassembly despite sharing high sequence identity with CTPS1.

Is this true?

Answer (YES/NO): YES